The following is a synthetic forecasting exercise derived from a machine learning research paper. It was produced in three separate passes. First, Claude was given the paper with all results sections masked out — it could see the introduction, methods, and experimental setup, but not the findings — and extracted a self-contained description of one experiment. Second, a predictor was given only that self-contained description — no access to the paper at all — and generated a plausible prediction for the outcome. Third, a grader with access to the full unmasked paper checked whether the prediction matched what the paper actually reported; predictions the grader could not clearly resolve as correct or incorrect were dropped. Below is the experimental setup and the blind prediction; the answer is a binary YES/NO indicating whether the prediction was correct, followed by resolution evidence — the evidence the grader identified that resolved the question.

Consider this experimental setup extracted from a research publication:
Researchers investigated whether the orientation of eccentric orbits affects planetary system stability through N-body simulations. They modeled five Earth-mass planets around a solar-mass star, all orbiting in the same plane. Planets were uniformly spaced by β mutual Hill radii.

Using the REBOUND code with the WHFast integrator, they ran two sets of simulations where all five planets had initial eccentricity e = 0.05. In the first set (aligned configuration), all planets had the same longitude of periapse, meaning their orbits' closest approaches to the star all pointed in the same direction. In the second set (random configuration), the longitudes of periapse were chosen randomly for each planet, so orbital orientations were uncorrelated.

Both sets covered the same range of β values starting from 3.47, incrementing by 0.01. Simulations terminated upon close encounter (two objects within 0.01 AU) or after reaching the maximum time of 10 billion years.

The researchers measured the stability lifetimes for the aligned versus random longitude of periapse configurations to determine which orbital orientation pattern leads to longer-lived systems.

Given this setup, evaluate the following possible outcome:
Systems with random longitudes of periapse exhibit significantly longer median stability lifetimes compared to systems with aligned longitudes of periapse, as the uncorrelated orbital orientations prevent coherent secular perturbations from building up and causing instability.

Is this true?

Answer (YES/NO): NO